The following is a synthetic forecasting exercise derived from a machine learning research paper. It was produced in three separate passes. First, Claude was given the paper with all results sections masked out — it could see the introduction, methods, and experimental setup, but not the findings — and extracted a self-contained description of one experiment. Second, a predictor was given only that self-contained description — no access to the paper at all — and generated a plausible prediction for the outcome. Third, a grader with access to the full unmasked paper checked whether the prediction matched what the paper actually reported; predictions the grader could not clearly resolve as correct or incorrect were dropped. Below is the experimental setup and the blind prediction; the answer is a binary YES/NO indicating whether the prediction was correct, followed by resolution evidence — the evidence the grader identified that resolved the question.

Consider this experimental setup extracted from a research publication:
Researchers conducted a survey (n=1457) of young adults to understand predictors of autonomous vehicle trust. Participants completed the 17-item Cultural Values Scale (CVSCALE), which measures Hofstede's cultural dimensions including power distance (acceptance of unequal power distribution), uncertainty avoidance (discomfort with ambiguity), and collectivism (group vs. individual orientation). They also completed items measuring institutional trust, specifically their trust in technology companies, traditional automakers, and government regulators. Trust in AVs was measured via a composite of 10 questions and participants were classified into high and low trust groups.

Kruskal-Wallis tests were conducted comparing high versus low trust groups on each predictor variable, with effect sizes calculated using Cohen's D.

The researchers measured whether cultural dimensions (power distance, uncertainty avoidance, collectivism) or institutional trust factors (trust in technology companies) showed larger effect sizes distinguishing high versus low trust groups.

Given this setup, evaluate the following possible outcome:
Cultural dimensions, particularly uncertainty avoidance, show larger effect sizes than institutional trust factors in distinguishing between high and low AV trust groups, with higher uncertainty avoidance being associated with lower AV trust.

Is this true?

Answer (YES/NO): NO